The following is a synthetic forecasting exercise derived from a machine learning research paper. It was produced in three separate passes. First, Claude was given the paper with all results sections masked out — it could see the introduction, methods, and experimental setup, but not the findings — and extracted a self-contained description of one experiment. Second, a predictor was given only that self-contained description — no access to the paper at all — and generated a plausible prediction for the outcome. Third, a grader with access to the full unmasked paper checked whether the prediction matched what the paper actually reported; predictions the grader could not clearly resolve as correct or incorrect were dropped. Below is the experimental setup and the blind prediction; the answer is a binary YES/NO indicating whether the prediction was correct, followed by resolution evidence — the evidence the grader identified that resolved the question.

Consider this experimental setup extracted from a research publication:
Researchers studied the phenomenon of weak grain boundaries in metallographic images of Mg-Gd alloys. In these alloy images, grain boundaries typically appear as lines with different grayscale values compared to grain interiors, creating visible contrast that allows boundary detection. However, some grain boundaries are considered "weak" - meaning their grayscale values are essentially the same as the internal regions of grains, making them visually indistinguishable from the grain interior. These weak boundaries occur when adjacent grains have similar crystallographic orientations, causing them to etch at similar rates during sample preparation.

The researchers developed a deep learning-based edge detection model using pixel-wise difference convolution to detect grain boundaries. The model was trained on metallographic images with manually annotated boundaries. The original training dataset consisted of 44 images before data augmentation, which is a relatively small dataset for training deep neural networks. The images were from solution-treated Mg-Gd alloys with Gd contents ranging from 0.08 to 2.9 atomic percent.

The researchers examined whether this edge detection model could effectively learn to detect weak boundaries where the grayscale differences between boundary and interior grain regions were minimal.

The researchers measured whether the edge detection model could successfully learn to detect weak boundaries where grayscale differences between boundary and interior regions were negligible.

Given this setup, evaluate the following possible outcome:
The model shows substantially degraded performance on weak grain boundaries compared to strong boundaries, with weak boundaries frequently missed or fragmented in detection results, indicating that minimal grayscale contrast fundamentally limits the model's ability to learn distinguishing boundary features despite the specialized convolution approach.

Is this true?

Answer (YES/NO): YES